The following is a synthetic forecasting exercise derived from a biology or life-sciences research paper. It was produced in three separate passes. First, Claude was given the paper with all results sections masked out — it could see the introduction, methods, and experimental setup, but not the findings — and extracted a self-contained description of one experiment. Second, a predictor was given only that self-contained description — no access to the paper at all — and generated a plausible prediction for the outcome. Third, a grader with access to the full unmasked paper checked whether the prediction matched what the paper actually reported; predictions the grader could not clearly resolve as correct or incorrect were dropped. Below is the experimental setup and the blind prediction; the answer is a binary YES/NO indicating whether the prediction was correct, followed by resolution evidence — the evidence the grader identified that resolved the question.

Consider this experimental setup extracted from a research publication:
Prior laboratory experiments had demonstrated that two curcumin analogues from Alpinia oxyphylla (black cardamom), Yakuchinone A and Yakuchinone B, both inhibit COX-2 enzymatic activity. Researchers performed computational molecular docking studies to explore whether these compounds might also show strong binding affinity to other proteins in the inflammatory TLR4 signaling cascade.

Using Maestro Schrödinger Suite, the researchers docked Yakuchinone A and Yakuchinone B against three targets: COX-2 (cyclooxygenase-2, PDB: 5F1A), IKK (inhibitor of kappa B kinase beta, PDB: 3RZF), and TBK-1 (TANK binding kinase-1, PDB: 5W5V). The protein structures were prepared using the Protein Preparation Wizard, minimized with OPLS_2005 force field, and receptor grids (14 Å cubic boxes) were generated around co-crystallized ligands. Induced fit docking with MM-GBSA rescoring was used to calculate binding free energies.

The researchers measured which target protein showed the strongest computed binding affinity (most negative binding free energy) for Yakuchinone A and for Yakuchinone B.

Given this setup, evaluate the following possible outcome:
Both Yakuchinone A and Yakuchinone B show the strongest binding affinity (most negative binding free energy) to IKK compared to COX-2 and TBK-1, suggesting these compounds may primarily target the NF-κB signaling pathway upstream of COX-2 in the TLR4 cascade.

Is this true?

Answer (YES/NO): YES